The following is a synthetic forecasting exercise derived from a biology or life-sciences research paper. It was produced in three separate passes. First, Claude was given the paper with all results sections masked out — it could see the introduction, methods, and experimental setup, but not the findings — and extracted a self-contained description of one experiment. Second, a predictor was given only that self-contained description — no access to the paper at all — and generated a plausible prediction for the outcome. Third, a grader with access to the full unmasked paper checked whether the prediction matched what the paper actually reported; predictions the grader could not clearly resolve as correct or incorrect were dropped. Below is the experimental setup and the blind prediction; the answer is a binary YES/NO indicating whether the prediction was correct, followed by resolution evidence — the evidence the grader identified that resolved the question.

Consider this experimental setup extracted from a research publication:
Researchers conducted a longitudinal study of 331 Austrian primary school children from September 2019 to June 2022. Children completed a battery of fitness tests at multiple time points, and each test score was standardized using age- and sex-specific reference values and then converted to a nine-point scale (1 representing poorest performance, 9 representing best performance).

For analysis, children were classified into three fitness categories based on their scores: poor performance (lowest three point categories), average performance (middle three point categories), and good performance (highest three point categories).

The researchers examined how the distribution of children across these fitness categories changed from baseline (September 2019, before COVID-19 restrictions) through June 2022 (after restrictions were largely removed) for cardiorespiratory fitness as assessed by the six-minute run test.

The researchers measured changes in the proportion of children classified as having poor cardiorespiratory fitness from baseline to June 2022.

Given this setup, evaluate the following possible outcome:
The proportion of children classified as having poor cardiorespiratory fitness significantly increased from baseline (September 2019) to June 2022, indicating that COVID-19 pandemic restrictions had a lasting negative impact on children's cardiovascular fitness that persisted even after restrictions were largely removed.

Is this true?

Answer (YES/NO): YES